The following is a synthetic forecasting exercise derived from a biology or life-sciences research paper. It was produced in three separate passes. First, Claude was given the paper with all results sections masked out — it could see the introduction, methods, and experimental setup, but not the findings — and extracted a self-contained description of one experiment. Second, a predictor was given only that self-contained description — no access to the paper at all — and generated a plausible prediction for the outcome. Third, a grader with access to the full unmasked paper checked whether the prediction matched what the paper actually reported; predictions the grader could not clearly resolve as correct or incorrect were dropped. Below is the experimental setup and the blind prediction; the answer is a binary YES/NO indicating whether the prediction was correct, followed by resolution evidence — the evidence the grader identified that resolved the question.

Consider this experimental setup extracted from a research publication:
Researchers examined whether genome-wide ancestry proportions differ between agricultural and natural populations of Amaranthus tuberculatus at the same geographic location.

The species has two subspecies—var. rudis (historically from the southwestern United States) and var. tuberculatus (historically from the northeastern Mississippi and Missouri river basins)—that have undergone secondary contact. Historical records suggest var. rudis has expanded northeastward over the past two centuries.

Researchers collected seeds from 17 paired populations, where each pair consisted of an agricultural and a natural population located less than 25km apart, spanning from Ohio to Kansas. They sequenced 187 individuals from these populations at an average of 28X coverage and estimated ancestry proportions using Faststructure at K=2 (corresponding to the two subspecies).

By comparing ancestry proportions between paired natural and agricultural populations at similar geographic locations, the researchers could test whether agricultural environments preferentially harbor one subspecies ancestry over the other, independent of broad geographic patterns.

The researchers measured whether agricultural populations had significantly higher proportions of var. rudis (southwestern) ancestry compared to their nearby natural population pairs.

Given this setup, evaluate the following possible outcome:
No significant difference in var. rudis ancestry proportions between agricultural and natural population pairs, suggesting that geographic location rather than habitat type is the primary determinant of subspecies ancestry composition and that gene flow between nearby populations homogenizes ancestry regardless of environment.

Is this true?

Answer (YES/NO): NO